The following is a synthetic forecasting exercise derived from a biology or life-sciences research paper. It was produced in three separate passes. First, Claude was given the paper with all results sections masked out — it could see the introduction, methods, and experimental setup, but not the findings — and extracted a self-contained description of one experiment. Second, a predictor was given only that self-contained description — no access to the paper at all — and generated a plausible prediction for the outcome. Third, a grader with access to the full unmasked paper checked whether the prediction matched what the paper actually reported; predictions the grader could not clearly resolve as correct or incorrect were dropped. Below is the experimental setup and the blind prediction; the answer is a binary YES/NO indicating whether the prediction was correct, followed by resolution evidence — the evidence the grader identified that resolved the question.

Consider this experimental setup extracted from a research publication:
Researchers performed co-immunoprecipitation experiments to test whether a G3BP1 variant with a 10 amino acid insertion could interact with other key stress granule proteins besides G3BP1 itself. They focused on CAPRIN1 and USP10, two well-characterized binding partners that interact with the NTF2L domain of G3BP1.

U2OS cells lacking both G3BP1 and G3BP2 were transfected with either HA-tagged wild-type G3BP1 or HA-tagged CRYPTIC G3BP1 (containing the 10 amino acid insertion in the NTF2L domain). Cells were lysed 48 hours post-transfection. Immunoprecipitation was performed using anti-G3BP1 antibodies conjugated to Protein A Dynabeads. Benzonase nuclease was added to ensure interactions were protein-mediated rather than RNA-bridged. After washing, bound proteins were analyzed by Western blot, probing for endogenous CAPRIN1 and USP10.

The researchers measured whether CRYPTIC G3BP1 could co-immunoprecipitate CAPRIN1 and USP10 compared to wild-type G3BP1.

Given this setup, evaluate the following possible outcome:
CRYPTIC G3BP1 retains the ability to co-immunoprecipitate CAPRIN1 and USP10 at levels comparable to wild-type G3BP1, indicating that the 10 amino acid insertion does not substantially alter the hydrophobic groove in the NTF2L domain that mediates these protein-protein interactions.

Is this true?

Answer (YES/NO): NO